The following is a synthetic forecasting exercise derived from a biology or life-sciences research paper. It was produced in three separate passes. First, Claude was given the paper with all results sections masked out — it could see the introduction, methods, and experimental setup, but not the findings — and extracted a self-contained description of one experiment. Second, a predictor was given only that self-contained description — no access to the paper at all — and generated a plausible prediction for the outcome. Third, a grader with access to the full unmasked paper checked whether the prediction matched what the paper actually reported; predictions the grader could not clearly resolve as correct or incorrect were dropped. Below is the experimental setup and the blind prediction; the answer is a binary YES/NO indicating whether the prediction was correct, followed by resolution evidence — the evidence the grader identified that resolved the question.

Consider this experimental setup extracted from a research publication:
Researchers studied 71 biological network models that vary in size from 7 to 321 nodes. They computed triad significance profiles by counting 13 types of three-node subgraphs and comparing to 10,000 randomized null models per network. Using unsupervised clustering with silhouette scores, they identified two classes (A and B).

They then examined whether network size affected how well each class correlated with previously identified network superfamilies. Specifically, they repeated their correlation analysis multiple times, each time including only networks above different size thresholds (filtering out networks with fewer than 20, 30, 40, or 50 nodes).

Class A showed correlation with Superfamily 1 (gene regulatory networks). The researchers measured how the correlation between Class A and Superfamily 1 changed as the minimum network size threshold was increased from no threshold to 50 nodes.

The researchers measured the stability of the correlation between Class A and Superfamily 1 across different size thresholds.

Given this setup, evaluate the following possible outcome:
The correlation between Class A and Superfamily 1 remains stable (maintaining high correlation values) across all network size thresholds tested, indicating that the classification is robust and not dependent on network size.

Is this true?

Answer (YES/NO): YES